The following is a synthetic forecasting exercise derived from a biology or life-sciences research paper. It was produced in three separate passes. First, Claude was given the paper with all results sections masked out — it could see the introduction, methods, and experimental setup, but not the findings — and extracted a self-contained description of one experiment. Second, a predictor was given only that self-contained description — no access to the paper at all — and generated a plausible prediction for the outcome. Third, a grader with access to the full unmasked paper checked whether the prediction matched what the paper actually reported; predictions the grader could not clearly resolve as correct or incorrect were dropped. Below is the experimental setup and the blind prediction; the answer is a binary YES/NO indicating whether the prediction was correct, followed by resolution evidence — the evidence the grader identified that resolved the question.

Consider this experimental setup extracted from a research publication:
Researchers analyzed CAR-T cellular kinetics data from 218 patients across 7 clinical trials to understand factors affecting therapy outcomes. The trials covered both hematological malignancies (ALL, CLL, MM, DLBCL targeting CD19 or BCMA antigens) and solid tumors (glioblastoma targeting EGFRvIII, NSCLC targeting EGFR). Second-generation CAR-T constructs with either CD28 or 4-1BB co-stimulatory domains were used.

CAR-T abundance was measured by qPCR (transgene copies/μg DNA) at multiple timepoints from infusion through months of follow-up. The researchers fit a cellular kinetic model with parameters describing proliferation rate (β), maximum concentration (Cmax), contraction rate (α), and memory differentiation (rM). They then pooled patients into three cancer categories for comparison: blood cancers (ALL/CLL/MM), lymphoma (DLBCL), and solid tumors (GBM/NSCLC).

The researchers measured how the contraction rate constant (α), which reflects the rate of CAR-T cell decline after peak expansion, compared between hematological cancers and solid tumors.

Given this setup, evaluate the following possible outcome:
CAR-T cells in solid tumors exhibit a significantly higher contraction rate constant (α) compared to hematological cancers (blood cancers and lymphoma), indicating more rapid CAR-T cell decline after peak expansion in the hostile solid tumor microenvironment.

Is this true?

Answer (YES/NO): YES